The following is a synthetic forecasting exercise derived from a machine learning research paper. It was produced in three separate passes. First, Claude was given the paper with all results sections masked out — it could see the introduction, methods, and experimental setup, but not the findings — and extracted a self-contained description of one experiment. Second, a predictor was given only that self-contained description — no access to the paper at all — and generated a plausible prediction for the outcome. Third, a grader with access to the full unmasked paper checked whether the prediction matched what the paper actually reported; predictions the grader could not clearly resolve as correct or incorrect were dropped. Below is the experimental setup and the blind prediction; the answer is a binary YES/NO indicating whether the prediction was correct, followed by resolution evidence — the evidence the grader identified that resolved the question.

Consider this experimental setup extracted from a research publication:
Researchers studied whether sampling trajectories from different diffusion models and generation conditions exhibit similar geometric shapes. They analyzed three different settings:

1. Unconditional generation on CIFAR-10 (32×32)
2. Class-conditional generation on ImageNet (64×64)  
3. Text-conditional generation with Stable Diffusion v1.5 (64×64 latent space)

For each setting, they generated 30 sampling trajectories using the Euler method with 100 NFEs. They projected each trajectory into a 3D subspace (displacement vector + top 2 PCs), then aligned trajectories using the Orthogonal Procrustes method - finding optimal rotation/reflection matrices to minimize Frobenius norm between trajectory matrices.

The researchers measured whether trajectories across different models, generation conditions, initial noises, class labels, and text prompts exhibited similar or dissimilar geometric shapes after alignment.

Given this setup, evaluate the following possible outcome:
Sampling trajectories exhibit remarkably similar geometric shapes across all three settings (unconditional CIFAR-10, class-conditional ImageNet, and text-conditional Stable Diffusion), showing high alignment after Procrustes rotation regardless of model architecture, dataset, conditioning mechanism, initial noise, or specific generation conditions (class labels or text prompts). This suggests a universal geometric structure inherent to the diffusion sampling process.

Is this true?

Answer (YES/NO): YES